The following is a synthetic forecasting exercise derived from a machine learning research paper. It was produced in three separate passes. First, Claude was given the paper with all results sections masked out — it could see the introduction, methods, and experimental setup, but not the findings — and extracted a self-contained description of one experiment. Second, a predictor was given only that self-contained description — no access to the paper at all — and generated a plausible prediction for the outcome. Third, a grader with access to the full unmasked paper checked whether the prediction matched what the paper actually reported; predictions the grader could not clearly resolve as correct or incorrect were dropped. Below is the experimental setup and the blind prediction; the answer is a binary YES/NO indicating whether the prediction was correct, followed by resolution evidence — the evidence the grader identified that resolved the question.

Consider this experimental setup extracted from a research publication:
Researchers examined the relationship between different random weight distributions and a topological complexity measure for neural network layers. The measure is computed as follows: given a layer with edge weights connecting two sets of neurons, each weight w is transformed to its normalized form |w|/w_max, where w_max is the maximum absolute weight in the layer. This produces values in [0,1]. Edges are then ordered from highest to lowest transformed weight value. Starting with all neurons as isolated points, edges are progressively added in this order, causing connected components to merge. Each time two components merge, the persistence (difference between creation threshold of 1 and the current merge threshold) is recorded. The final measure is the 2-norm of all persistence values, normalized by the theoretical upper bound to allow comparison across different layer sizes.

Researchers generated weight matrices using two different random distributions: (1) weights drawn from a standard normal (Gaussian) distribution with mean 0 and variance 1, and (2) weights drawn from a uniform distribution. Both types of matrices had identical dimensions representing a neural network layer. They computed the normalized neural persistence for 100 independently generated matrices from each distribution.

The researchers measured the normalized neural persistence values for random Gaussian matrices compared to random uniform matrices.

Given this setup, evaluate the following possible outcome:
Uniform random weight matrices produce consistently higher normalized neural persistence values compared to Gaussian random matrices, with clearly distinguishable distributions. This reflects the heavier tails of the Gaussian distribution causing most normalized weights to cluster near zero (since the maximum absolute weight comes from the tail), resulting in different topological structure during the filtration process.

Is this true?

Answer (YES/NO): NO